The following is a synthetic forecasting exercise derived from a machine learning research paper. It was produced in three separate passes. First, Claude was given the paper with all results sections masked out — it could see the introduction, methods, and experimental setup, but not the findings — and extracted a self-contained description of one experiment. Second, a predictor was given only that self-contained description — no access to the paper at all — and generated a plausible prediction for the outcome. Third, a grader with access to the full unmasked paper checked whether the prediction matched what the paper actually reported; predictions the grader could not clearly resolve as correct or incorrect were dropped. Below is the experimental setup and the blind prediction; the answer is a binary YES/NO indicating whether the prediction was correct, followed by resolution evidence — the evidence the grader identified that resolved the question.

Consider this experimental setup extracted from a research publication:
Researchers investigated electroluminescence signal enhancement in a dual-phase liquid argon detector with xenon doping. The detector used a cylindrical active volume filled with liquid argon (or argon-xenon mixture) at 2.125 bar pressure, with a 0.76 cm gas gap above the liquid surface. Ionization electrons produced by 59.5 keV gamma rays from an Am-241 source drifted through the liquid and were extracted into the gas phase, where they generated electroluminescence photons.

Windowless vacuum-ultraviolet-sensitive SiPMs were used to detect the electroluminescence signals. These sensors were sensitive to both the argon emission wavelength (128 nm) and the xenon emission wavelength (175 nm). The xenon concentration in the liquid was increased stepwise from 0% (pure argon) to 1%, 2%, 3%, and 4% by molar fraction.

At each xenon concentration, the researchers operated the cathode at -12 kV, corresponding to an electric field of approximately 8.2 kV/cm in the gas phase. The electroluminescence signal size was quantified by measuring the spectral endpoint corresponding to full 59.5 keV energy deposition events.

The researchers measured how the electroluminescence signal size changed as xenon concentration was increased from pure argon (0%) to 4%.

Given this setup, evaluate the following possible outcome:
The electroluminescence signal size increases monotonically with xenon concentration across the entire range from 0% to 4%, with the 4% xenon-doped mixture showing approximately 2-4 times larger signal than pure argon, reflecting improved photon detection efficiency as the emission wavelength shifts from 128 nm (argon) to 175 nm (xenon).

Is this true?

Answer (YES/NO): NO